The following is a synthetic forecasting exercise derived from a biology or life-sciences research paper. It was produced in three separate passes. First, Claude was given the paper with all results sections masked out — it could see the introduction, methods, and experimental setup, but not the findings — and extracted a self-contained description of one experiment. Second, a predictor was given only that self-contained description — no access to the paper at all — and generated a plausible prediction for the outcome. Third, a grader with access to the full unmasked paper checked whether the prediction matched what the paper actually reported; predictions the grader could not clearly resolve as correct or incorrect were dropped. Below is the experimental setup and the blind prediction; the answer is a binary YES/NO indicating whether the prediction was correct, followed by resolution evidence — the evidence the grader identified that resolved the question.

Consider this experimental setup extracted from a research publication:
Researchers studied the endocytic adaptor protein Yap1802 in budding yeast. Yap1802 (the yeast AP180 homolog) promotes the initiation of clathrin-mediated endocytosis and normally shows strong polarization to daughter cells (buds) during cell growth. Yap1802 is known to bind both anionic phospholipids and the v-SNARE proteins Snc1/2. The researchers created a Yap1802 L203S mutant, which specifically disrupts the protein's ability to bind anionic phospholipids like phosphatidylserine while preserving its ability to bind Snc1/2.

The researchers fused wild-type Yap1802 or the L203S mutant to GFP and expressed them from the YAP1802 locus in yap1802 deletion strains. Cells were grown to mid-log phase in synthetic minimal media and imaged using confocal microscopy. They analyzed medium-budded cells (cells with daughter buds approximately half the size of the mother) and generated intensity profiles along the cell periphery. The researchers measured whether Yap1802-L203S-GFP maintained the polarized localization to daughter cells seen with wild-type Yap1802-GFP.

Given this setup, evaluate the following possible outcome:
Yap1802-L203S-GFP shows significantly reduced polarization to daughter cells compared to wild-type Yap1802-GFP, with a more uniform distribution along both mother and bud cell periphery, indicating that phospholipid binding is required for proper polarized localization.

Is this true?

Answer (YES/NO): NO